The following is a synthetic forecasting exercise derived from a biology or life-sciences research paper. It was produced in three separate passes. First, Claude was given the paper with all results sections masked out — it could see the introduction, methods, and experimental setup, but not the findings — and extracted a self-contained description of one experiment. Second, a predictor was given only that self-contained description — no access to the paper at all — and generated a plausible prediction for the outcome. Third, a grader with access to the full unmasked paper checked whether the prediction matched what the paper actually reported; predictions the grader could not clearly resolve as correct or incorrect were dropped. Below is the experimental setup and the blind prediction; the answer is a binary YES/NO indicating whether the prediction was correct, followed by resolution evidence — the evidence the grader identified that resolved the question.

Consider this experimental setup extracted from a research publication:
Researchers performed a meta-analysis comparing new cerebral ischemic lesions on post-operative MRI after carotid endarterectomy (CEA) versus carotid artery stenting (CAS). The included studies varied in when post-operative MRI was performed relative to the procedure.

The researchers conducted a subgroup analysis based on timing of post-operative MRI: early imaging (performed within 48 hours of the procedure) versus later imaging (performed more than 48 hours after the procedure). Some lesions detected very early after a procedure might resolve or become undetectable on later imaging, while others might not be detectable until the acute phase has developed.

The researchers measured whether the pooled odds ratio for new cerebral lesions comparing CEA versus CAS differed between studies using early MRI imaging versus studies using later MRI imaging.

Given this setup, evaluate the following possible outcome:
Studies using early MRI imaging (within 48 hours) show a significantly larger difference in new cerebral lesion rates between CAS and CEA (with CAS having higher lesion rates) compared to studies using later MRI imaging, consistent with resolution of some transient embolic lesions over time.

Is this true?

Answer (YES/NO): NO